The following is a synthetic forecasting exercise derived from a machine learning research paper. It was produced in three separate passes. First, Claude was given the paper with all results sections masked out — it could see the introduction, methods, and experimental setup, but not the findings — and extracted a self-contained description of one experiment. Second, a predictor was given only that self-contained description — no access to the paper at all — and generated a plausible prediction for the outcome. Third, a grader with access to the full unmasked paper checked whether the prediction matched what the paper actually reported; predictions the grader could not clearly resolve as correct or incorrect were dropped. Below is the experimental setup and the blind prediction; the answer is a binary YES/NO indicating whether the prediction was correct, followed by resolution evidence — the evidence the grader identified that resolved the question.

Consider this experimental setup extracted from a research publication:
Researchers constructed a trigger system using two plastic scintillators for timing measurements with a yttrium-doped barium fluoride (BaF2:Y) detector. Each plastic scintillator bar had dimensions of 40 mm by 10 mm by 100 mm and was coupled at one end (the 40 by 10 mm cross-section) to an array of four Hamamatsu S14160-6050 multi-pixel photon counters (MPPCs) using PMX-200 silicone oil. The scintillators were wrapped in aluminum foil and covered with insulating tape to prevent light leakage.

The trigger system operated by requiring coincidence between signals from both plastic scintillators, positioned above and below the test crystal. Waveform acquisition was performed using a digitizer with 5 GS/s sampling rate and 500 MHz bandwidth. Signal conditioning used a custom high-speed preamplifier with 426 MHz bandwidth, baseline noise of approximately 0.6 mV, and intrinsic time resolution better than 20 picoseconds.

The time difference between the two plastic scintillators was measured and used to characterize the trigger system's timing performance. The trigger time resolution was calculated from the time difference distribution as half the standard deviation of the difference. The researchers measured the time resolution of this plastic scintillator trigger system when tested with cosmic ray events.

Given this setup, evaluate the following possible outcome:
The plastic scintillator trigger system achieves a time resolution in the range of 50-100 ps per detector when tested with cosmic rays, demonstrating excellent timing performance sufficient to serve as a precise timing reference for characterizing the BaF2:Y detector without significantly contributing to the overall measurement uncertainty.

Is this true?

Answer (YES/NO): NO